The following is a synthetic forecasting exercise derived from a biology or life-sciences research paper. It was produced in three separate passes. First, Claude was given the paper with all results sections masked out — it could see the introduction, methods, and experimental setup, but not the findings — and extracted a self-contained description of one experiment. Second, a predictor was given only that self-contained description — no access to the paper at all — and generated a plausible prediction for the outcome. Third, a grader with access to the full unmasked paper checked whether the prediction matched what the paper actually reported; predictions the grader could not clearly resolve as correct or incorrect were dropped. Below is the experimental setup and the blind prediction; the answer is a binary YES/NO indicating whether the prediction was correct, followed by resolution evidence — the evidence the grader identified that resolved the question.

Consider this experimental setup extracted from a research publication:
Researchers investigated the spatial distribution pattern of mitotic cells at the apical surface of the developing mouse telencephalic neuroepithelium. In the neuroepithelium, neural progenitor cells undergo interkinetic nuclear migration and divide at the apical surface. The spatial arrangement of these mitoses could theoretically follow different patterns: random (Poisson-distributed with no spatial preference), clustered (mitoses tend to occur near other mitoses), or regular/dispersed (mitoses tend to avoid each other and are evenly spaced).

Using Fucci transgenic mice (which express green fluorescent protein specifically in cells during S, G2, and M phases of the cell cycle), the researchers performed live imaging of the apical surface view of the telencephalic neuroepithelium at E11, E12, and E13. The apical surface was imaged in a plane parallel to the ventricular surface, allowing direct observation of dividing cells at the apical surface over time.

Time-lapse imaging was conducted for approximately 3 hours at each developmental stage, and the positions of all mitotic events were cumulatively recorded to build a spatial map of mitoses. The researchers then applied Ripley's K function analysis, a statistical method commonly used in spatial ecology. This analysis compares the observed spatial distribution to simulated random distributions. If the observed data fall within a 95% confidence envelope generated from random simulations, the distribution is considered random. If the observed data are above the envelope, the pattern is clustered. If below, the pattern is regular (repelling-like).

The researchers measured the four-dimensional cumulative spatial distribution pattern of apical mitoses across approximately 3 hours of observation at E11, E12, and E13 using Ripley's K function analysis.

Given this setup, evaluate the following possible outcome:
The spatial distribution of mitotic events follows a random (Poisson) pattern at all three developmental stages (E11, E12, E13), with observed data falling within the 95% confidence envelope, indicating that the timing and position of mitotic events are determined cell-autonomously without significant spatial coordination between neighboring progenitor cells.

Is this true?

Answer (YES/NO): YES